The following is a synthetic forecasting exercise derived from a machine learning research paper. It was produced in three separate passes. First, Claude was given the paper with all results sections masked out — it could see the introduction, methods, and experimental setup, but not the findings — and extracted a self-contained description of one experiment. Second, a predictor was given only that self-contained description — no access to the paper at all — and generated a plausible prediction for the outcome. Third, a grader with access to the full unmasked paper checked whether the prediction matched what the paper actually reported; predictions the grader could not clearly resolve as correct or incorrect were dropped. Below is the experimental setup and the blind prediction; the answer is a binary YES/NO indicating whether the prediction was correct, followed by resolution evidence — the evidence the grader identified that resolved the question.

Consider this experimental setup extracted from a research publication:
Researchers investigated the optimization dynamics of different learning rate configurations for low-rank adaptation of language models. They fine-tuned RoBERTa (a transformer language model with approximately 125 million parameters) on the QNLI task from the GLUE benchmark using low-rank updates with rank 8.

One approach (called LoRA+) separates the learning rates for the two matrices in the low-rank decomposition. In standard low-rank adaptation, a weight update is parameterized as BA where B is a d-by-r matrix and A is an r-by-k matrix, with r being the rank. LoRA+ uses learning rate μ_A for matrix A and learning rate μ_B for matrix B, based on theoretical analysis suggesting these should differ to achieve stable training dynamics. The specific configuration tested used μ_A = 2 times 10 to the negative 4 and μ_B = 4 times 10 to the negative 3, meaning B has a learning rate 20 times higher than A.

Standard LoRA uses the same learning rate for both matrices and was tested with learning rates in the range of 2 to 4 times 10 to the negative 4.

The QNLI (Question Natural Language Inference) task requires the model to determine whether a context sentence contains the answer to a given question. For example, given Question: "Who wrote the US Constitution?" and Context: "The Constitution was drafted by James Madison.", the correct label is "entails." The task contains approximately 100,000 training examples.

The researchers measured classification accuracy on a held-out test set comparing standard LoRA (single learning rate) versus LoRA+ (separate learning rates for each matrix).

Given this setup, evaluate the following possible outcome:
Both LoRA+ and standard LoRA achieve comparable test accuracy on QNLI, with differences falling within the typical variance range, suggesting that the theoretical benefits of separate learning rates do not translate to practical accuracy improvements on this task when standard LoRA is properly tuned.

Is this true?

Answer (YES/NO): NO